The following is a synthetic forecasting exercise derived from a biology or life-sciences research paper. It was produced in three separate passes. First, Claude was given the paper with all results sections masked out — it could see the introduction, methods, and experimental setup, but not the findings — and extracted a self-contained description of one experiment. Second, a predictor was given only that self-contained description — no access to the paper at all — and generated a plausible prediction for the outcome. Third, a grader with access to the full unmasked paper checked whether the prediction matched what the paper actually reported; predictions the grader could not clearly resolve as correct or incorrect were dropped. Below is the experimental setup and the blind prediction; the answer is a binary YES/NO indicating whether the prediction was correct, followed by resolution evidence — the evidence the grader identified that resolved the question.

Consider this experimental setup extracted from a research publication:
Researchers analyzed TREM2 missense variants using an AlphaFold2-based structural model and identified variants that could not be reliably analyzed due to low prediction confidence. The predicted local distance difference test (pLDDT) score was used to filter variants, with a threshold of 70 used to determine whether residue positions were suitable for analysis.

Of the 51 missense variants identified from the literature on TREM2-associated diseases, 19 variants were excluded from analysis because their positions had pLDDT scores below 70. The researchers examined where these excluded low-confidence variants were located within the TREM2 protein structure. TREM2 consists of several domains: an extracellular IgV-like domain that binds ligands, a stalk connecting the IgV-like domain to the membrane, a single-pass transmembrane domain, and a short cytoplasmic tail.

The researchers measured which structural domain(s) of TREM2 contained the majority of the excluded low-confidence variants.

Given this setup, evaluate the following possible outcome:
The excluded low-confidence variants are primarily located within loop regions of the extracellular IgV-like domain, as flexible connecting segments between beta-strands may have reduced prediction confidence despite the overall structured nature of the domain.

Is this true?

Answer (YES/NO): NO